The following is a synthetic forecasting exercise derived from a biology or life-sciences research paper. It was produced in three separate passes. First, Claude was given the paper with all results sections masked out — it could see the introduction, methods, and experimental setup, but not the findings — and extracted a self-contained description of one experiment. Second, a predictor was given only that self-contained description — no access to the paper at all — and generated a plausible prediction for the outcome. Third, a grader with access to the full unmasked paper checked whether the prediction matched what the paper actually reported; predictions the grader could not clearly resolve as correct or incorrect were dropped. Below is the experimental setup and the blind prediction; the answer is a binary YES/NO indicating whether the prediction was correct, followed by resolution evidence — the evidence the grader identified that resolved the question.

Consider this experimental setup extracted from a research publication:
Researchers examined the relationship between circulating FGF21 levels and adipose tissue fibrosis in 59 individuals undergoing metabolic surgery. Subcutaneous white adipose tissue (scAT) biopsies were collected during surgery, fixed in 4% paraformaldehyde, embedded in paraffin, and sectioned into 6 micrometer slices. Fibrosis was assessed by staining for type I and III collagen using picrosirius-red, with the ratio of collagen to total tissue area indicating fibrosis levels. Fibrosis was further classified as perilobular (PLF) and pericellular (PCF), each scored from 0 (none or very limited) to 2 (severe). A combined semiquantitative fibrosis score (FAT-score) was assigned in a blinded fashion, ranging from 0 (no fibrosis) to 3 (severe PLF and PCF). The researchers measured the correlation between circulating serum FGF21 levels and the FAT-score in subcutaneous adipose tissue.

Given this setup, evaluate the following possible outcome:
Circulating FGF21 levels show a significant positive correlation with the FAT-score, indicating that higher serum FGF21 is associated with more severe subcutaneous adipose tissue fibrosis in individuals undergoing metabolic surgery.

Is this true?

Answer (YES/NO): NO